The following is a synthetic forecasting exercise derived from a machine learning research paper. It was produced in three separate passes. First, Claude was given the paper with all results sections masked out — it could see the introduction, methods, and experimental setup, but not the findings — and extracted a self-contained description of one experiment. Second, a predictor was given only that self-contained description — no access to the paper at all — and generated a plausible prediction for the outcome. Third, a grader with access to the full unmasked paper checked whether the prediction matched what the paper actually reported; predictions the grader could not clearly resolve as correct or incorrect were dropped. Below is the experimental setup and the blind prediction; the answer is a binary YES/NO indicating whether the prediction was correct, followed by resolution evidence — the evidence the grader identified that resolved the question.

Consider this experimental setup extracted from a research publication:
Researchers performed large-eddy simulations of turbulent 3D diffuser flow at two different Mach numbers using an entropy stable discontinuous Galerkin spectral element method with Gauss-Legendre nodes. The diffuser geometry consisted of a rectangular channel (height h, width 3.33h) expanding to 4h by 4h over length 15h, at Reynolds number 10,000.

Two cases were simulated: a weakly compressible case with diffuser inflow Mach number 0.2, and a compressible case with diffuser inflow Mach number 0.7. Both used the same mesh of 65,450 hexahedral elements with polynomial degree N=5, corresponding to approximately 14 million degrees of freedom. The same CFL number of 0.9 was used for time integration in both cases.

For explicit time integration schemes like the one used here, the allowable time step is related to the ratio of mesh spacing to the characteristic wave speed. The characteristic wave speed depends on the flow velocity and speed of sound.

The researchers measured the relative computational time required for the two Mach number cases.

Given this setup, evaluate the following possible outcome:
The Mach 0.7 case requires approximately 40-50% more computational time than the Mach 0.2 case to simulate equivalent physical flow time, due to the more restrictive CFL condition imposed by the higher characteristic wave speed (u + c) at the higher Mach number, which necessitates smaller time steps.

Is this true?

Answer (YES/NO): NO